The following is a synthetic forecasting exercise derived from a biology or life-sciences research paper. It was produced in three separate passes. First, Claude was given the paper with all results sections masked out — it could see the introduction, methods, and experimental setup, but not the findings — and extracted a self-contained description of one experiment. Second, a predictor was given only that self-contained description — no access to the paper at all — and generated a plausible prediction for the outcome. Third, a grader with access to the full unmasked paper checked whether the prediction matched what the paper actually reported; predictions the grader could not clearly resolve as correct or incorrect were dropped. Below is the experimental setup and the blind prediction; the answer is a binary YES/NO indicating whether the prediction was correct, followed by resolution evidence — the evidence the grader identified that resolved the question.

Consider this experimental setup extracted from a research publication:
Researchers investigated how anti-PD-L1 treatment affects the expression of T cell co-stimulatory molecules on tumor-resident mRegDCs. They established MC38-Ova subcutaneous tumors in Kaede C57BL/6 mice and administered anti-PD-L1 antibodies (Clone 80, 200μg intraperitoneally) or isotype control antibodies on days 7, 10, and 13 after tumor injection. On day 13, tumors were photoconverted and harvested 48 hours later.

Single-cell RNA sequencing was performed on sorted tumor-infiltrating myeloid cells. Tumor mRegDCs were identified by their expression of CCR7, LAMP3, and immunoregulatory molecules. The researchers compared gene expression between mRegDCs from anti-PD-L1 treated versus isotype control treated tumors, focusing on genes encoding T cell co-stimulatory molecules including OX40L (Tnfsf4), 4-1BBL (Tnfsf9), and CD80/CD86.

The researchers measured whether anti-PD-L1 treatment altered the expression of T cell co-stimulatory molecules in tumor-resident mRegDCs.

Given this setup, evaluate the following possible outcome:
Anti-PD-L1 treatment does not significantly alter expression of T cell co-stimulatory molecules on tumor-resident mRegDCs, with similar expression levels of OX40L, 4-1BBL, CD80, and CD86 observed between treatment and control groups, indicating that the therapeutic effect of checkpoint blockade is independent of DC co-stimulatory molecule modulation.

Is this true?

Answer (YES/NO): NO